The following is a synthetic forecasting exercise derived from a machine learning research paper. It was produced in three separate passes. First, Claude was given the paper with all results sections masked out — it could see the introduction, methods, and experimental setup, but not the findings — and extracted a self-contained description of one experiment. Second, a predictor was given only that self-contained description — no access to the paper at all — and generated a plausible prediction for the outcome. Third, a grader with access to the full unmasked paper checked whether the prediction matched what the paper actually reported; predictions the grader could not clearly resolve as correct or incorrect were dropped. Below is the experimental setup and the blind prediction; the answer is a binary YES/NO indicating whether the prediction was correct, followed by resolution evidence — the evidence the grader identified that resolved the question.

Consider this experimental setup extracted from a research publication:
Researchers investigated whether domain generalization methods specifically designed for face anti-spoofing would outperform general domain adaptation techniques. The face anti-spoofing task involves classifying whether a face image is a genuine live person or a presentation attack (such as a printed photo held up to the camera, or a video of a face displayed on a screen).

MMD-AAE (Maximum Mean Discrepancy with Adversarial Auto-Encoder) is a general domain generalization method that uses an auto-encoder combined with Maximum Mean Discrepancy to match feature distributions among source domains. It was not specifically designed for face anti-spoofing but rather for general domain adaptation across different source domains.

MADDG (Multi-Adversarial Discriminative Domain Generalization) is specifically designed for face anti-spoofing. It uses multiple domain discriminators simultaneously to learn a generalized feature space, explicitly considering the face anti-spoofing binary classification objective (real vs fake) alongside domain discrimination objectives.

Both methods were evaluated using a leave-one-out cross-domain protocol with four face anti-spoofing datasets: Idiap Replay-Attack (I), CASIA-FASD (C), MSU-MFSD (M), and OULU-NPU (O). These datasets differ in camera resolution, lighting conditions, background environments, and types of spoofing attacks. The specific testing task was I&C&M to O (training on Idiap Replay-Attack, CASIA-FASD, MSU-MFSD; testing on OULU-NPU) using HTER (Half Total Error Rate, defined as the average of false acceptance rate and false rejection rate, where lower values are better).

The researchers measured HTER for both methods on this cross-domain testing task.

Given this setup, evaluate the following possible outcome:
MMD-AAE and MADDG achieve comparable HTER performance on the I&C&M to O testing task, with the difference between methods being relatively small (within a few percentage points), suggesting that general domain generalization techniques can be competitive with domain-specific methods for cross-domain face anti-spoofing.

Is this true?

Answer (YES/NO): NO